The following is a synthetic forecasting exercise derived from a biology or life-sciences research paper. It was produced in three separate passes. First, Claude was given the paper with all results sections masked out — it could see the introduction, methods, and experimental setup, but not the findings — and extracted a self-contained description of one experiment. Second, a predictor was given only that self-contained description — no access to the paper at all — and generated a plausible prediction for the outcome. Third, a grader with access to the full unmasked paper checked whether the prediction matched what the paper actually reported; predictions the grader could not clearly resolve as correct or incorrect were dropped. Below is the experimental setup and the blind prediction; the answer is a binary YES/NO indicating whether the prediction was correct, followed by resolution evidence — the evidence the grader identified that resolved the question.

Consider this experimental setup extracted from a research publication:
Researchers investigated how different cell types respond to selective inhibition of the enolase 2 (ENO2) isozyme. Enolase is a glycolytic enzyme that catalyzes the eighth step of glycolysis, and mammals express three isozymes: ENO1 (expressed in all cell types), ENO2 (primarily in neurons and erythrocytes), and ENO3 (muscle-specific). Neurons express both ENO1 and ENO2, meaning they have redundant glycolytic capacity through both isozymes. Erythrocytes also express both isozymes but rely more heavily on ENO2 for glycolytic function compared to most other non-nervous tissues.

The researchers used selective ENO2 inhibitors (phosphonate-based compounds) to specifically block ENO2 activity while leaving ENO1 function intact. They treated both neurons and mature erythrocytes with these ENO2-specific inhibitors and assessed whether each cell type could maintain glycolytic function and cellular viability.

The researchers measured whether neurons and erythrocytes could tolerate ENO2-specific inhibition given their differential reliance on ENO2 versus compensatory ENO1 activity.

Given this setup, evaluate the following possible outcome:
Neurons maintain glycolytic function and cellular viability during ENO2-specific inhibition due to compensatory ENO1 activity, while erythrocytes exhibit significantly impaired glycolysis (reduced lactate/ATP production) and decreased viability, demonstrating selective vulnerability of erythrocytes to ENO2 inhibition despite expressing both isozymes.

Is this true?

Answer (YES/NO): YES